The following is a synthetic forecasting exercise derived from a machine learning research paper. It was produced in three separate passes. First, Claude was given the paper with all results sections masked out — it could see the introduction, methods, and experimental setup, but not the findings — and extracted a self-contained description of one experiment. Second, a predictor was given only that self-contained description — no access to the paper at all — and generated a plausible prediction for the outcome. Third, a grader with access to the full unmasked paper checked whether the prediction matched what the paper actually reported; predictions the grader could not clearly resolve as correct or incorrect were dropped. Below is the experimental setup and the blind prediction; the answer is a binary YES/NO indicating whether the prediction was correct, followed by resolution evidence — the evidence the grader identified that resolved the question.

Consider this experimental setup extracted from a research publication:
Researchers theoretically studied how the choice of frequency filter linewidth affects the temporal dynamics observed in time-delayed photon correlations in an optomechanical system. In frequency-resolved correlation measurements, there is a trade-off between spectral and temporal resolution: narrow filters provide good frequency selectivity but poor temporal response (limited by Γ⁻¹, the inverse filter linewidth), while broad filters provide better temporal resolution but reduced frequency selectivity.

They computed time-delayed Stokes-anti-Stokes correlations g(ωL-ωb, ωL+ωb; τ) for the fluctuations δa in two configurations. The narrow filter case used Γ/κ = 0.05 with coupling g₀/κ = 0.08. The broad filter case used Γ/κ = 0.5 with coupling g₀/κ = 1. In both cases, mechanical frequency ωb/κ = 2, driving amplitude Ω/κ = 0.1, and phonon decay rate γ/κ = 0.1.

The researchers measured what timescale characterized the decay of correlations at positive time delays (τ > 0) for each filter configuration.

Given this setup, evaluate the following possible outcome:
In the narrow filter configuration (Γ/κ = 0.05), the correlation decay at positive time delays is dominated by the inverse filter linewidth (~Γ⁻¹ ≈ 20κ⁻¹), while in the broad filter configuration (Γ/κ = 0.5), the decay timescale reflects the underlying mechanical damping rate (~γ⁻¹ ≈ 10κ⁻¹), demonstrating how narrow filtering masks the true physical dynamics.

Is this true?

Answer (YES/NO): YES